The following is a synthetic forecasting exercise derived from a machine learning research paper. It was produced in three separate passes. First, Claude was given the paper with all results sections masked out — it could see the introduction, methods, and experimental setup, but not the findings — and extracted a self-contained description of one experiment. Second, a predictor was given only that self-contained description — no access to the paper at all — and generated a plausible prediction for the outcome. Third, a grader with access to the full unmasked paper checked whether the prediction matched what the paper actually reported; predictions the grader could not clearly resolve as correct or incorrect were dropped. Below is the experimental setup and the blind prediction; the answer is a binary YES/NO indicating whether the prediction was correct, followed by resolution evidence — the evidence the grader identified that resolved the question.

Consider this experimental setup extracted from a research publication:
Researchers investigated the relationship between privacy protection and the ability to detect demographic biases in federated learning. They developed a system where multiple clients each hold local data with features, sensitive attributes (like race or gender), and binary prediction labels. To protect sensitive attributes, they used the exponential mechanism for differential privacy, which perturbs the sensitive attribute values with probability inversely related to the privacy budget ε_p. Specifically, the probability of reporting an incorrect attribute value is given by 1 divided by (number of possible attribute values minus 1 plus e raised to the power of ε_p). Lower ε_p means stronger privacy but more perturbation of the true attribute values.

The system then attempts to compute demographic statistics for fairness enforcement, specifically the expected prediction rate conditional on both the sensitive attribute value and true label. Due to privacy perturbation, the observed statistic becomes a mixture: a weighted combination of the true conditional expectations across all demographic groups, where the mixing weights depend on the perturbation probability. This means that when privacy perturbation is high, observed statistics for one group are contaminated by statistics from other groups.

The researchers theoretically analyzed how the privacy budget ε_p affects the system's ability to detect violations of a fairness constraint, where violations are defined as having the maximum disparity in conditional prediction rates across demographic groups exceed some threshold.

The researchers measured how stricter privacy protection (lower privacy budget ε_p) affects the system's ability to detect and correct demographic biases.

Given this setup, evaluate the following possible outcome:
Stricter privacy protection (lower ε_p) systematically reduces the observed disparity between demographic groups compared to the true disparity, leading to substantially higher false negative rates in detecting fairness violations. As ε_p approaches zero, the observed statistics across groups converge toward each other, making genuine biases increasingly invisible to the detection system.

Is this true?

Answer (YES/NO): NO